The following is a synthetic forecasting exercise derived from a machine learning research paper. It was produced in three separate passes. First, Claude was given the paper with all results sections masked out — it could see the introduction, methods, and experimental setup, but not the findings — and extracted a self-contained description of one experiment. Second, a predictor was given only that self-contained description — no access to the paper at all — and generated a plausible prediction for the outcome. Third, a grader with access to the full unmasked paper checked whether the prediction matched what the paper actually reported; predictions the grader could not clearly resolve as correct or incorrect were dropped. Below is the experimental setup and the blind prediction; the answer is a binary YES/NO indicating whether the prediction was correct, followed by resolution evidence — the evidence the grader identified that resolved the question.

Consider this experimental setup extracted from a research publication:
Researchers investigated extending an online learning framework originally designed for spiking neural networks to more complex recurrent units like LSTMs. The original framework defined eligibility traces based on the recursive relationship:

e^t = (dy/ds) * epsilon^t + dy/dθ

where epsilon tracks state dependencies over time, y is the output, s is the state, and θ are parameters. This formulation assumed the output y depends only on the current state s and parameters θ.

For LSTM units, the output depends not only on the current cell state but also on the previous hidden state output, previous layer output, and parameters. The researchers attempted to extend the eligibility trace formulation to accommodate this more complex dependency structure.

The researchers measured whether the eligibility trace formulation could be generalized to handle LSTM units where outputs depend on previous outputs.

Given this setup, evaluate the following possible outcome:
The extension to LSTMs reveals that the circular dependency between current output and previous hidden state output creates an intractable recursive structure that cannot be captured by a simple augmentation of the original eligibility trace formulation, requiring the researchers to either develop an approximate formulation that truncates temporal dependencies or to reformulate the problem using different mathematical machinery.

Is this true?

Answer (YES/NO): NO